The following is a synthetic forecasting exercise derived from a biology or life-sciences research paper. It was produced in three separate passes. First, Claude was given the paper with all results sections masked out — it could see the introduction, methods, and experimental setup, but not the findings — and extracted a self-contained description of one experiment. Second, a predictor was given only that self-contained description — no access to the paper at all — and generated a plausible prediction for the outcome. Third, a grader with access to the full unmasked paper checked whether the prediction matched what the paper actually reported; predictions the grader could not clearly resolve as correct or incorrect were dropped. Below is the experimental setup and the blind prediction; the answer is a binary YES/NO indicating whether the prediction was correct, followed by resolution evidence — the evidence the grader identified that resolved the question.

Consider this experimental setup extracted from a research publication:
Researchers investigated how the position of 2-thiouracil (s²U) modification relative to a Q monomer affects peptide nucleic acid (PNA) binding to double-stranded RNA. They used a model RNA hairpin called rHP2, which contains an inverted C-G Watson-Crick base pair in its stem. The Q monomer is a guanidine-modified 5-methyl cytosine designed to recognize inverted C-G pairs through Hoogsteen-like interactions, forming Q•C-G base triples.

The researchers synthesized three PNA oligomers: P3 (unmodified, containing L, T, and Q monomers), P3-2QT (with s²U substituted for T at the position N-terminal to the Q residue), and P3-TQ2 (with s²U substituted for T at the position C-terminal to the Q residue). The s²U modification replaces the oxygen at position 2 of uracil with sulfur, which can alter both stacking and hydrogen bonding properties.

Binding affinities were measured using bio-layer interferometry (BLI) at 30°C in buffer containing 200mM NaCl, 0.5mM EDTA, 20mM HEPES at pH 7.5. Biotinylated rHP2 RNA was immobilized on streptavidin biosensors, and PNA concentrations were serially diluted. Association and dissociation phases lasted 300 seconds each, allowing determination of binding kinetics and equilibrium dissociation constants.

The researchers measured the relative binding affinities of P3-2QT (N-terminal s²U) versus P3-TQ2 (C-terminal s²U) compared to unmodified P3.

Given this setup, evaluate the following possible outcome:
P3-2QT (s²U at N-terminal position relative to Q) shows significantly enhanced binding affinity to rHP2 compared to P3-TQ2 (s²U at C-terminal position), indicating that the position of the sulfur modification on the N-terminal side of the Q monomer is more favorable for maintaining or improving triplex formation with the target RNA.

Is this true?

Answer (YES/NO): YES